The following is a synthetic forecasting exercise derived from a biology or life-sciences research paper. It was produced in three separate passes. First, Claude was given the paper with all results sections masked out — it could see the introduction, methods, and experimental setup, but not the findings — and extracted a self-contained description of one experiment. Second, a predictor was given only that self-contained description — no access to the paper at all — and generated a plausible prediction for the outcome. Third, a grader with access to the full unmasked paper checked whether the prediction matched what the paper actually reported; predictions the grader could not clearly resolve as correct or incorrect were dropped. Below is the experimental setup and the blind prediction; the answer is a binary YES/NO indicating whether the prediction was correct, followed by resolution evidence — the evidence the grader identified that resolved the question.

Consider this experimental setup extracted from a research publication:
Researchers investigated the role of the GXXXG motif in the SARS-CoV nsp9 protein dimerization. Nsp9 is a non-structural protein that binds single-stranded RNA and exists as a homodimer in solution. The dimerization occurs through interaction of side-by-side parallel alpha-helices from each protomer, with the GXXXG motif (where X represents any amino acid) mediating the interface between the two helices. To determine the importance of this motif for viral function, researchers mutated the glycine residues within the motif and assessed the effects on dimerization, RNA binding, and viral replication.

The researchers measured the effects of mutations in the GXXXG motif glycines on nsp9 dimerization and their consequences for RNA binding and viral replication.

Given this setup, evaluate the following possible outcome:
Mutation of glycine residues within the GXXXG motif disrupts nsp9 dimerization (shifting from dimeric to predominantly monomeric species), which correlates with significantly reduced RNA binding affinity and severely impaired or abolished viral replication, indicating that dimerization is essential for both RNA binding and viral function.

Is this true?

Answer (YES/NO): YES